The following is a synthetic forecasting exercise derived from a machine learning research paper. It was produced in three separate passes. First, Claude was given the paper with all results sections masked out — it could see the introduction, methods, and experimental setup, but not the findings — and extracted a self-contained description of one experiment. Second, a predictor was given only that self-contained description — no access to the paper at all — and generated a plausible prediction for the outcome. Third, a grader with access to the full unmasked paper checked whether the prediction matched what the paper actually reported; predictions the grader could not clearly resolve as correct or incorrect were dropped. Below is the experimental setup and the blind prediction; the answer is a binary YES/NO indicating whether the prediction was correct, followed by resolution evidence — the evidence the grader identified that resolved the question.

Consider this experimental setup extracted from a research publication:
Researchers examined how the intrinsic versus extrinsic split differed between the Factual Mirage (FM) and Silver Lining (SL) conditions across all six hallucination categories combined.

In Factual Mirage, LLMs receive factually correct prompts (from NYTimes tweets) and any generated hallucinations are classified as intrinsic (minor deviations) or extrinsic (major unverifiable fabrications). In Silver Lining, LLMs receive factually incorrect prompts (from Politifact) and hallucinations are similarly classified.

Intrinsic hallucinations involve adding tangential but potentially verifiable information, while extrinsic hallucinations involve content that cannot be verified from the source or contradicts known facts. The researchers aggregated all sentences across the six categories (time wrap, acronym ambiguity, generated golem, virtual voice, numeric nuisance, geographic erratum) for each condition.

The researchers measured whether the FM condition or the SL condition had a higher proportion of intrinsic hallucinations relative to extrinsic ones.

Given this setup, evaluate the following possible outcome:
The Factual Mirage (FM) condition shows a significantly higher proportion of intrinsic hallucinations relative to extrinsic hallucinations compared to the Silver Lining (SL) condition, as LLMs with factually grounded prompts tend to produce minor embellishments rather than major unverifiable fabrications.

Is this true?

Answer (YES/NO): NO